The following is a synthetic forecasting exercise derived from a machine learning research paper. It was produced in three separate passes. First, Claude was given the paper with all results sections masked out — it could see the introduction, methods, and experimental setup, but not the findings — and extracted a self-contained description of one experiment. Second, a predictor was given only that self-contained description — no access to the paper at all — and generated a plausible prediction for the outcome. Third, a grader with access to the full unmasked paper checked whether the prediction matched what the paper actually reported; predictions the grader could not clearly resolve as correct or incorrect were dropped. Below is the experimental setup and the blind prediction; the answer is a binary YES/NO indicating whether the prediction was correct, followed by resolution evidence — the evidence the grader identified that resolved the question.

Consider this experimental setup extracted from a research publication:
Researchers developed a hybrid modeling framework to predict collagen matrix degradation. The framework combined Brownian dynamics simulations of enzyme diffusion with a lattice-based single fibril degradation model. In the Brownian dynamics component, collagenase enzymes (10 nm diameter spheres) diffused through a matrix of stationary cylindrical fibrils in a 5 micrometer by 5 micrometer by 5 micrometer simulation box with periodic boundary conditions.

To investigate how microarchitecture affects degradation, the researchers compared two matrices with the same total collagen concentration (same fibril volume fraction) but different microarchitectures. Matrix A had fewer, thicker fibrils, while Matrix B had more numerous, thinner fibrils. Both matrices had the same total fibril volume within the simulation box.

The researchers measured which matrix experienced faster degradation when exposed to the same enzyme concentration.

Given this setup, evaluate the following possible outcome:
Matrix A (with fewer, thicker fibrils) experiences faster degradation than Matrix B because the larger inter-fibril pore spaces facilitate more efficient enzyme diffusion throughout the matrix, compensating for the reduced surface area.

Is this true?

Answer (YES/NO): NO